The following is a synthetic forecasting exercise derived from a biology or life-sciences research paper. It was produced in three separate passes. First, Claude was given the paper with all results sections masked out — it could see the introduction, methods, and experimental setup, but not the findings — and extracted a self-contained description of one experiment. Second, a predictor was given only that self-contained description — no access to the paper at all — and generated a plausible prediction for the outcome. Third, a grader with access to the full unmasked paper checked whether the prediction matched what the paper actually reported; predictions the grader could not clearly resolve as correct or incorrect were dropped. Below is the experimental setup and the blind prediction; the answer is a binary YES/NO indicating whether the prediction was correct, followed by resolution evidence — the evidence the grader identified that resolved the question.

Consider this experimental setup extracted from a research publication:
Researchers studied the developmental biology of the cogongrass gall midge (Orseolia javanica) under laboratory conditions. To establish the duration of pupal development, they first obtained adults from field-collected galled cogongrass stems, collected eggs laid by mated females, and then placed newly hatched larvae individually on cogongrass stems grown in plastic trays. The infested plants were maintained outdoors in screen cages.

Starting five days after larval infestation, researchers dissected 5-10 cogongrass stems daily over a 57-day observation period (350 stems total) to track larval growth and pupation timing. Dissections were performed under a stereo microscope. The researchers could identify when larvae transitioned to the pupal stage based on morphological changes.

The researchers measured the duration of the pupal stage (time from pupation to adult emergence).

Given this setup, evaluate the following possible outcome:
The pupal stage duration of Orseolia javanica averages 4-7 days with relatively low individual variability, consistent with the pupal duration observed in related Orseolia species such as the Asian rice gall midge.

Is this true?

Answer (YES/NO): NO